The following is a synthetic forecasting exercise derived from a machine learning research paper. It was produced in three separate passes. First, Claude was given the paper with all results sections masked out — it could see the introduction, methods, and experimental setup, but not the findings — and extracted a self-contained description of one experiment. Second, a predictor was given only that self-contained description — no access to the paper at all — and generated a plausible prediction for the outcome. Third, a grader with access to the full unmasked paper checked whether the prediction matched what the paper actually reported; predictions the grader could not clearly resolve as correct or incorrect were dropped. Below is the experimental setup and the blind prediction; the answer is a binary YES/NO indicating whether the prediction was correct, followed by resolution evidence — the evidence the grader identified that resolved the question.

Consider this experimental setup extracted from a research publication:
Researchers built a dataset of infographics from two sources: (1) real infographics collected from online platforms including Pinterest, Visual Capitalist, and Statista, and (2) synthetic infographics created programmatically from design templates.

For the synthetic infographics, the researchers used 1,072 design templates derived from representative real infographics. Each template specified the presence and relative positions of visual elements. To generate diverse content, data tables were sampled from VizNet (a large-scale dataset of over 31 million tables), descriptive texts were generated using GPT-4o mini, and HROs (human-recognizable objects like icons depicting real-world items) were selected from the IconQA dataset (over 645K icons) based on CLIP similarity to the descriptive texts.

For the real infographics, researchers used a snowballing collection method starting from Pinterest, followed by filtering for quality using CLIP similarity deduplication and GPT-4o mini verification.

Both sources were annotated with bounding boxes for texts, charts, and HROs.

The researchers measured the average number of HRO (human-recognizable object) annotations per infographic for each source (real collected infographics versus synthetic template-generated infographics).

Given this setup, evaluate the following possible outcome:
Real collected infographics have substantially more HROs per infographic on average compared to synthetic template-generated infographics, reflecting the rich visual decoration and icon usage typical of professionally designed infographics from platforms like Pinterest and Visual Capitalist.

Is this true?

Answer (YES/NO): YES